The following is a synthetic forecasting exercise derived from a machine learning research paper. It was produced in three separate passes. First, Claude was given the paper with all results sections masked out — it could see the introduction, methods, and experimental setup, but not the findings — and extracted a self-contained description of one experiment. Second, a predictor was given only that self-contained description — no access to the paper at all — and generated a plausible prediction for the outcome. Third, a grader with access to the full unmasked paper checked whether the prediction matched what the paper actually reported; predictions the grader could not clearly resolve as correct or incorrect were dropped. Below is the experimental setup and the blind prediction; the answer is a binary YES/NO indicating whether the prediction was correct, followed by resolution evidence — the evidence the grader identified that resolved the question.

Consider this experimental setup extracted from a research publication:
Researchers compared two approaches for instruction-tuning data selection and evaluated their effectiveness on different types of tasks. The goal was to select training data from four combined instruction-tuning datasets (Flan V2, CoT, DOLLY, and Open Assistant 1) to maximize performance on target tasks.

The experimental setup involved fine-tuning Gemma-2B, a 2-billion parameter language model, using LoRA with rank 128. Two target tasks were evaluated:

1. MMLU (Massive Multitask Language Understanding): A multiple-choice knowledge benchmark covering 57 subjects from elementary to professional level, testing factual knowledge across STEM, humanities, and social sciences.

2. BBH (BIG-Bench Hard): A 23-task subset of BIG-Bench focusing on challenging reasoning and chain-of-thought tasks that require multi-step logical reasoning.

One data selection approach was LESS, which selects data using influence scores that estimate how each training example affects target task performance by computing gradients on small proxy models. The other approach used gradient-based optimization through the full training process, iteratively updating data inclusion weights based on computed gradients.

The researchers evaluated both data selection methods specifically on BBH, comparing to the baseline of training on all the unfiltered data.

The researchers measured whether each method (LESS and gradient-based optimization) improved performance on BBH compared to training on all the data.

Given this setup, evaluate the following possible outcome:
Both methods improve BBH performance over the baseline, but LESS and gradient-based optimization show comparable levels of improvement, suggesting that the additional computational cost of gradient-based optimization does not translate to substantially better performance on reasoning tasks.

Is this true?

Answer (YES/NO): NO